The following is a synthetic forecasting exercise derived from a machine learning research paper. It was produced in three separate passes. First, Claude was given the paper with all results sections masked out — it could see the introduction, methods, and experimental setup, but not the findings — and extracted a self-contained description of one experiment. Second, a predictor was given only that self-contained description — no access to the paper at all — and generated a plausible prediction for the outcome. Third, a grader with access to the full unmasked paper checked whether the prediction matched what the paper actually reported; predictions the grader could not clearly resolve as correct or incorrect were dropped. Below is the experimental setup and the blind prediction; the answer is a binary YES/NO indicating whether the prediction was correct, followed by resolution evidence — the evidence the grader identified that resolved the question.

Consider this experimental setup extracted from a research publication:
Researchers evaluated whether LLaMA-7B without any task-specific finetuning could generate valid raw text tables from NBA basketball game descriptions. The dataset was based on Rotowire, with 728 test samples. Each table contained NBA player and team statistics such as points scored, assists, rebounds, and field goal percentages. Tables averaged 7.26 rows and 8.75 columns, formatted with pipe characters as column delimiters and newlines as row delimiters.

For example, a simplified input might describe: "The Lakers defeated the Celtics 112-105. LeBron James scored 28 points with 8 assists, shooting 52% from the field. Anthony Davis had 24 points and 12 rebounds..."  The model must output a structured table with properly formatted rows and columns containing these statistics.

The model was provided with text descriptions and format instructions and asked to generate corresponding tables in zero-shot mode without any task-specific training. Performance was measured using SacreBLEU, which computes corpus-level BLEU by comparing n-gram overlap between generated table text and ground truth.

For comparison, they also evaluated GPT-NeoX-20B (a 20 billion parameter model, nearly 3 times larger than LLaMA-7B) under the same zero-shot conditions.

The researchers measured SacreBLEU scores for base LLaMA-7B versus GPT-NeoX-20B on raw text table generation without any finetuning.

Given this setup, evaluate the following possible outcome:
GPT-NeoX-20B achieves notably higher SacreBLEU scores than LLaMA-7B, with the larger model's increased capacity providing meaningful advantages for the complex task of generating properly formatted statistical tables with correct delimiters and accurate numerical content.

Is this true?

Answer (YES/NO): YES